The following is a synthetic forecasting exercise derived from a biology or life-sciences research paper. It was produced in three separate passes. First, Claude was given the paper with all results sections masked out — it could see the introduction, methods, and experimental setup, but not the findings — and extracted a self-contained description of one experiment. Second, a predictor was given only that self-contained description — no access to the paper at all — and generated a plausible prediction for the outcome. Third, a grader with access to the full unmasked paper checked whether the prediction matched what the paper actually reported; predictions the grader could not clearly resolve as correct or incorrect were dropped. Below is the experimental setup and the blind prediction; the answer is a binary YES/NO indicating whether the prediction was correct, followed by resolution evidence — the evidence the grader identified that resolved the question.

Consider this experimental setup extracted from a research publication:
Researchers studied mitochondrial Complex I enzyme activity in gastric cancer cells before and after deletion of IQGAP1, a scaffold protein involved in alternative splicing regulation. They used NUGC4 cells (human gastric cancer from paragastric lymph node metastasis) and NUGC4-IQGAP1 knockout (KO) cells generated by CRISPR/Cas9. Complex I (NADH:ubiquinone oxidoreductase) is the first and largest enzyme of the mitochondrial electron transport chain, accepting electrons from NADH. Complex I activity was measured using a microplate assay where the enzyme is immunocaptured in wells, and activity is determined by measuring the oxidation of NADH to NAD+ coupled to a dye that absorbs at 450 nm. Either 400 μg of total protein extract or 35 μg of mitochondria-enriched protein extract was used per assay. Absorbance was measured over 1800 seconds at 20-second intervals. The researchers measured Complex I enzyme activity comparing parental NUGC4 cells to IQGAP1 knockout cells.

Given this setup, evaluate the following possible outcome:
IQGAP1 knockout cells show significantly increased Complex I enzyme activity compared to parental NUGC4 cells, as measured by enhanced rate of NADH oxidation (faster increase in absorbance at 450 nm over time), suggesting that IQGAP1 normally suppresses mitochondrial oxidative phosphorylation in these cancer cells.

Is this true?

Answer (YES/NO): NO